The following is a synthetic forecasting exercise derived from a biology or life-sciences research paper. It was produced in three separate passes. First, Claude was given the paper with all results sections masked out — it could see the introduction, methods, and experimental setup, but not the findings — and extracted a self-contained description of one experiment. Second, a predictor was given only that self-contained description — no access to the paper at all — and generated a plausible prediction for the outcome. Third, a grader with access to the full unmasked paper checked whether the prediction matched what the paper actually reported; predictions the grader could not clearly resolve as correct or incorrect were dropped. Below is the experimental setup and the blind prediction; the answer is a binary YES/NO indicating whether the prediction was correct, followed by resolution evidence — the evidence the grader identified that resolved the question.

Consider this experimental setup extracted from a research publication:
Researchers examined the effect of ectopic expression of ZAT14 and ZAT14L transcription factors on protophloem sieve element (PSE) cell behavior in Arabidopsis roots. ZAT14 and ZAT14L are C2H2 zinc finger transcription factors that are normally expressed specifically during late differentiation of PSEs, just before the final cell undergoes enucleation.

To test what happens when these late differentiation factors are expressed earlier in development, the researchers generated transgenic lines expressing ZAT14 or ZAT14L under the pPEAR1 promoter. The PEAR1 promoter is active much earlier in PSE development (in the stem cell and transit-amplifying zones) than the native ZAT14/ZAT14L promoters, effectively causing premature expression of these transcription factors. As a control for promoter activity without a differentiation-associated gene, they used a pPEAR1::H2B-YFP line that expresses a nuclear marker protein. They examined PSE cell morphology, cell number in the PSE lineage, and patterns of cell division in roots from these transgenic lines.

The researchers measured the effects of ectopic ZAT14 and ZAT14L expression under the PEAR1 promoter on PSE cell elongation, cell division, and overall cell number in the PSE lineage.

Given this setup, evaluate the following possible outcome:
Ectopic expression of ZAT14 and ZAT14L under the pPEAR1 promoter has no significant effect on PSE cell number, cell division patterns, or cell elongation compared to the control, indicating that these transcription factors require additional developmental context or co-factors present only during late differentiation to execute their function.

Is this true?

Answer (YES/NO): NO